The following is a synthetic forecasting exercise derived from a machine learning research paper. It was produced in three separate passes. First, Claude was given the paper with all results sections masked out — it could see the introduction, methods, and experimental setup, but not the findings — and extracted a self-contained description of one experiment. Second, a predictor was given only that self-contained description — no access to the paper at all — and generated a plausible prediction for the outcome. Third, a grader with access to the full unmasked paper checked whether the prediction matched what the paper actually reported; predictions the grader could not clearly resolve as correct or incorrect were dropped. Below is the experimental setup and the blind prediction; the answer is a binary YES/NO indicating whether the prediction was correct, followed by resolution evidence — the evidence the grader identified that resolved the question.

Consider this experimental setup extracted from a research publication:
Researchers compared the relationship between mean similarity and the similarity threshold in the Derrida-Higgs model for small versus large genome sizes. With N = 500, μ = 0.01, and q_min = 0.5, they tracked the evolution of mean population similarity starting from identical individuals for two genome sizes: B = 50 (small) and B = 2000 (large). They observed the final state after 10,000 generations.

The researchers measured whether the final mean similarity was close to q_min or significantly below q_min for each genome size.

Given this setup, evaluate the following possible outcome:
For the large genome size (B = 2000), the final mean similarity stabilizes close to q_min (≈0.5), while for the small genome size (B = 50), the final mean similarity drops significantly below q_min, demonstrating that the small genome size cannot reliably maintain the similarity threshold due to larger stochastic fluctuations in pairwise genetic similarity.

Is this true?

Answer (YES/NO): NO